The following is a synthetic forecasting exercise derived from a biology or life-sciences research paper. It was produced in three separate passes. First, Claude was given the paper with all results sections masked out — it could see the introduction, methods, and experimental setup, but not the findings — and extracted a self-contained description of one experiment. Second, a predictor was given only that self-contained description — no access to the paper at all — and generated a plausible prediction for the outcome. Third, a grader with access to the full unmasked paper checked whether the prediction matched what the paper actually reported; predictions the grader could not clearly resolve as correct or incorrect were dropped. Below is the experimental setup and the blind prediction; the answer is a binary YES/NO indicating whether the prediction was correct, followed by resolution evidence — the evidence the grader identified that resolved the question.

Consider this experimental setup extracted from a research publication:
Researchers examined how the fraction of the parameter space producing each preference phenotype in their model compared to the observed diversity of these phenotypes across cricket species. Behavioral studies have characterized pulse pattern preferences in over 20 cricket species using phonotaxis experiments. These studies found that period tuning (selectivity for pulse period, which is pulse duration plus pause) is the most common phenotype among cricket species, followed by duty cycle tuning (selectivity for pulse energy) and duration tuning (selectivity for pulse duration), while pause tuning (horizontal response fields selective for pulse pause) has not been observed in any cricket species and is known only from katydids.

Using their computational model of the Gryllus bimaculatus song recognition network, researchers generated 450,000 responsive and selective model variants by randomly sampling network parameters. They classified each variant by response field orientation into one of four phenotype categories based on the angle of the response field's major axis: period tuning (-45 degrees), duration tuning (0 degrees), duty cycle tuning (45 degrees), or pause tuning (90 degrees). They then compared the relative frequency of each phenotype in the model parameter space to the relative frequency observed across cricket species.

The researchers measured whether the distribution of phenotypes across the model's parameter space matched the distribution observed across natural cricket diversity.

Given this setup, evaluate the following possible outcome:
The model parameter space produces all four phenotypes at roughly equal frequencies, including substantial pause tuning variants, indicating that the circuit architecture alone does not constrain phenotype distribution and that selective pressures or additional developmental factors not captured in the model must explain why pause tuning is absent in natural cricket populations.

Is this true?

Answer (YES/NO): NO